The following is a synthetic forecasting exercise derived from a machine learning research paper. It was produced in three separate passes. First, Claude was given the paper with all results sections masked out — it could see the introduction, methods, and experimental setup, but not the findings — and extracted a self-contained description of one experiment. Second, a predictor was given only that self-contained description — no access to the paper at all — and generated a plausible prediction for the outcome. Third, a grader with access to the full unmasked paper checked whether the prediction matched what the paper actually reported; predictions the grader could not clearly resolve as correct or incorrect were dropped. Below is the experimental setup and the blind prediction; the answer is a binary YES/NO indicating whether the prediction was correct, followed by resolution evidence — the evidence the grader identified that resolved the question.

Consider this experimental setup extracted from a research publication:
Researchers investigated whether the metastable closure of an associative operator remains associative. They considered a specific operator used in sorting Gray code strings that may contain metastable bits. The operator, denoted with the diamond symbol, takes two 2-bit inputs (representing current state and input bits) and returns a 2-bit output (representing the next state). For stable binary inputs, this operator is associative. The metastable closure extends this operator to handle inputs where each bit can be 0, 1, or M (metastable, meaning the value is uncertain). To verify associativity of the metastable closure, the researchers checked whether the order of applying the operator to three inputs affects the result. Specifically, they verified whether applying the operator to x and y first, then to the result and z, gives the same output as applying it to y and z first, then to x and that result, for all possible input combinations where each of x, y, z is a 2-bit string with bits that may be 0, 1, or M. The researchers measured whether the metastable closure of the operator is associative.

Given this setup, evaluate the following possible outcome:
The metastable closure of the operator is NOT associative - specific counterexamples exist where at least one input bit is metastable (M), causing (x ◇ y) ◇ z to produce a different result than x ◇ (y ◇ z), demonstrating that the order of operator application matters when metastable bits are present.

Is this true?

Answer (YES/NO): NO